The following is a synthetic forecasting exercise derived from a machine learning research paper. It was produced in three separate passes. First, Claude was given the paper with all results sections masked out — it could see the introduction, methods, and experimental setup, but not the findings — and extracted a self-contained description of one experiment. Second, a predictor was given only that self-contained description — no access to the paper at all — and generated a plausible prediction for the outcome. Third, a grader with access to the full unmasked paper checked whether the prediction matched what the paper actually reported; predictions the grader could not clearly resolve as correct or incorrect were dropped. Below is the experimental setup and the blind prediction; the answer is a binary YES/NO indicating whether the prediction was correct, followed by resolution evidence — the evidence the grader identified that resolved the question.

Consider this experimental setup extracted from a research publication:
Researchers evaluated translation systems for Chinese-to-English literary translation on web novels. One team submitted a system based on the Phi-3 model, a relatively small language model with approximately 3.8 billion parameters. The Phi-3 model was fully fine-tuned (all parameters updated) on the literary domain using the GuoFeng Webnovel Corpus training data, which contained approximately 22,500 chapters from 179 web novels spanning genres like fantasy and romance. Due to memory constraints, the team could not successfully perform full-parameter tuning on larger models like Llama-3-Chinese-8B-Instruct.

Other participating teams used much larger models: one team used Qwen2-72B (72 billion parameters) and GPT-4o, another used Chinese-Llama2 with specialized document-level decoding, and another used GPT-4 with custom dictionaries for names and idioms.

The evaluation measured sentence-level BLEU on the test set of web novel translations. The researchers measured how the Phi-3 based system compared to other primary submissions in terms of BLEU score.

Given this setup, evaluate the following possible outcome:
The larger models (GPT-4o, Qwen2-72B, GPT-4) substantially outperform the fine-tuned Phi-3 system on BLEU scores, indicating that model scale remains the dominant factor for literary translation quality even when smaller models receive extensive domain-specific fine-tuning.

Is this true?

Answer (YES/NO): YES